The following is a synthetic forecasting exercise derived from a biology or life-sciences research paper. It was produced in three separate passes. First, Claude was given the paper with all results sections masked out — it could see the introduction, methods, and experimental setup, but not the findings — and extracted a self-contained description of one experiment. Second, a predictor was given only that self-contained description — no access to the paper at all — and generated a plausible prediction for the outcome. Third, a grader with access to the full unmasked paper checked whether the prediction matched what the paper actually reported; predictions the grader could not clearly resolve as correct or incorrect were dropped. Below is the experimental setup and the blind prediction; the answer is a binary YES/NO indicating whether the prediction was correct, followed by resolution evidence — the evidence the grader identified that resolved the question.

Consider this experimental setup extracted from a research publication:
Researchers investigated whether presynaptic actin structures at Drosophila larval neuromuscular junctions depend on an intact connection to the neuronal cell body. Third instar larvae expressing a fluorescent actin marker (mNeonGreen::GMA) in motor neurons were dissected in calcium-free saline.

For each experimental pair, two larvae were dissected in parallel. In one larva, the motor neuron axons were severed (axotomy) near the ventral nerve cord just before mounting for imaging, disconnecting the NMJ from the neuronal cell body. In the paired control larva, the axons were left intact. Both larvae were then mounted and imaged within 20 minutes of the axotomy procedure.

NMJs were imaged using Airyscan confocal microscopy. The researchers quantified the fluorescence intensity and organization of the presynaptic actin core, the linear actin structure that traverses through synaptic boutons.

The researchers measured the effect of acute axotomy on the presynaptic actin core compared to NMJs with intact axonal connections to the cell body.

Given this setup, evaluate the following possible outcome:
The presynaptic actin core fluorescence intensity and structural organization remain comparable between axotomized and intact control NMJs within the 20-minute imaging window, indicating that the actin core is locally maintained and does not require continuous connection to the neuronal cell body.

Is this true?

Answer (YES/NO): NO